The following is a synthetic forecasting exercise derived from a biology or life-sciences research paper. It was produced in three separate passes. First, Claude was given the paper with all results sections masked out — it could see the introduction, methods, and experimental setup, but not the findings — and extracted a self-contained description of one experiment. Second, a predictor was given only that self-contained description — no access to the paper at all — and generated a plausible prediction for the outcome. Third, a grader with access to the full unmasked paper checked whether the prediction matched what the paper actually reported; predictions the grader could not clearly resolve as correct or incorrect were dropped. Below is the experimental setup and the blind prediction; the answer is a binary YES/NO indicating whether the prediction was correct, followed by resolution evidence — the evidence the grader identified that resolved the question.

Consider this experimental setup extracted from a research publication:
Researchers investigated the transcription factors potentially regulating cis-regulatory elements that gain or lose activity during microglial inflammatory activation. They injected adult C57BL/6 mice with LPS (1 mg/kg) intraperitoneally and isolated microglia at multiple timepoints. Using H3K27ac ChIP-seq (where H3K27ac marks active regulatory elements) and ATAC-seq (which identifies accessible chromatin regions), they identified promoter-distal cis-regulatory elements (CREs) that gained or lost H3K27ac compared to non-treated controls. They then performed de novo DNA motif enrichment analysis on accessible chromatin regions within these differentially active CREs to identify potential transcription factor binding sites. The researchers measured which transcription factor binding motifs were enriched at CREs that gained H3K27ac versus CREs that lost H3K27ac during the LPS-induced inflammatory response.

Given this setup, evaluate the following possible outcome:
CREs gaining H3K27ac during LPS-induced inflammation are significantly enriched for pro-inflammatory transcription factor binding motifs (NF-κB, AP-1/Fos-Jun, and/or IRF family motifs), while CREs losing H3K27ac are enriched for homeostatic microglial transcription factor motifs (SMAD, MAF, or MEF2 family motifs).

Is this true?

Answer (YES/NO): YES